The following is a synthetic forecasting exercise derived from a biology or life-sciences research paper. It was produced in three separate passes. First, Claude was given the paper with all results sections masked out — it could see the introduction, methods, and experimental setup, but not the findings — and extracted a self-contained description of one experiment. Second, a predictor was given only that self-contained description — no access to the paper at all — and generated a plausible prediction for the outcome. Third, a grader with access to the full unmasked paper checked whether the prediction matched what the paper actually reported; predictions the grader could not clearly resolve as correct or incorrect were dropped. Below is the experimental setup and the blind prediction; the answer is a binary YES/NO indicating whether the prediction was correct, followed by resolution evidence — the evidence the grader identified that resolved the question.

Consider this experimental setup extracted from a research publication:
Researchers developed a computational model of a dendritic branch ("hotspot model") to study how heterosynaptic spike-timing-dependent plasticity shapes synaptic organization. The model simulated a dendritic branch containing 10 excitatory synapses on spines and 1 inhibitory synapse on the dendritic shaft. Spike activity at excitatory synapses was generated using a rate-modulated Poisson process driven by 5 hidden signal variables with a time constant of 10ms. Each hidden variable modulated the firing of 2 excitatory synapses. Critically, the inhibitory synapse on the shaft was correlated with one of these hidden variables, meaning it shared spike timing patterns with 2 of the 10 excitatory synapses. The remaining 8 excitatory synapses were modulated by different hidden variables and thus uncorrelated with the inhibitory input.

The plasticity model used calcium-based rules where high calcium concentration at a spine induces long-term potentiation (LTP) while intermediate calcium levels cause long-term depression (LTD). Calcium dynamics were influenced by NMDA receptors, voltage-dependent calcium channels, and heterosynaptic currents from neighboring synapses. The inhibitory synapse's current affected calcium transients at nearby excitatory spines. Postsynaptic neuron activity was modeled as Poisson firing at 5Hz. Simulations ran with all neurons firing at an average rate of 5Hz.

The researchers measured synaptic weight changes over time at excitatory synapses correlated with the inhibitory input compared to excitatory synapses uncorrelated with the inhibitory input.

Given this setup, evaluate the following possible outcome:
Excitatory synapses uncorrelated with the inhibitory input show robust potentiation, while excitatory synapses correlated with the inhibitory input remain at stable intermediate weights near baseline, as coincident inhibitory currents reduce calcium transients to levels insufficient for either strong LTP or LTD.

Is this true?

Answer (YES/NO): NO